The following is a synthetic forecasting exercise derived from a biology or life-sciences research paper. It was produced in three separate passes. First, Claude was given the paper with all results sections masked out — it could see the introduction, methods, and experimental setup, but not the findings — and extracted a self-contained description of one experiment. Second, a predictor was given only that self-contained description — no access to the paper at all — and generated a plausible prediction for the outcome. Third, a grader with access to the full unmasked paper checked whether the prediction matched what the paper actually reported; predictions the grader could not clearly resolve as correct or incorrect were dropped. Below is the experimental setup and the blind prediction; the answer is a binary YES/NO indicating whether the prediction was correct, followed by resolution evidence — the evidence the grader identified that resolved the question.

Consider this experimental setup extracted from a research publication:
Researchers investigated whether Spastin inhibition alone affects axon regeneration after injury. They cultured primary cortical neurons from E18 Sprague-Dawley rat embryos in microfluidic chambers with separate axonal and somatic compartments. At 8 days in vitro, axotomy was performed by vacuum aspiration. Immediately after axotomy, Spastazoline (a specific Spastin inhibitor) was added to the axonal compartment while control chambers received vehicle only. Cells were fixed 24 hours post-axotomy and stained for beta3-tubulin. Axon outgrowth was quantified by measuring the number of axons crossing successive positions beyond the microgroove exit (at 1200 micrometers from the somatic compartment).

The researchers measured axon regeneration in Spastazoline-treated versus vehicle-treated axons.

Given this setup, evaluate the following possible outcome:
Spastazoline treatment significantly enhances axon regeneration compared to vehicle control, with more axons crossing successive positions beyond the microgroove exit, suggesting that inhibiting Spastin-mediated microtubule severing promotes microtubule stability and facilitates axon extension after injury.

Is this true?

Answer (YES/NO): YES